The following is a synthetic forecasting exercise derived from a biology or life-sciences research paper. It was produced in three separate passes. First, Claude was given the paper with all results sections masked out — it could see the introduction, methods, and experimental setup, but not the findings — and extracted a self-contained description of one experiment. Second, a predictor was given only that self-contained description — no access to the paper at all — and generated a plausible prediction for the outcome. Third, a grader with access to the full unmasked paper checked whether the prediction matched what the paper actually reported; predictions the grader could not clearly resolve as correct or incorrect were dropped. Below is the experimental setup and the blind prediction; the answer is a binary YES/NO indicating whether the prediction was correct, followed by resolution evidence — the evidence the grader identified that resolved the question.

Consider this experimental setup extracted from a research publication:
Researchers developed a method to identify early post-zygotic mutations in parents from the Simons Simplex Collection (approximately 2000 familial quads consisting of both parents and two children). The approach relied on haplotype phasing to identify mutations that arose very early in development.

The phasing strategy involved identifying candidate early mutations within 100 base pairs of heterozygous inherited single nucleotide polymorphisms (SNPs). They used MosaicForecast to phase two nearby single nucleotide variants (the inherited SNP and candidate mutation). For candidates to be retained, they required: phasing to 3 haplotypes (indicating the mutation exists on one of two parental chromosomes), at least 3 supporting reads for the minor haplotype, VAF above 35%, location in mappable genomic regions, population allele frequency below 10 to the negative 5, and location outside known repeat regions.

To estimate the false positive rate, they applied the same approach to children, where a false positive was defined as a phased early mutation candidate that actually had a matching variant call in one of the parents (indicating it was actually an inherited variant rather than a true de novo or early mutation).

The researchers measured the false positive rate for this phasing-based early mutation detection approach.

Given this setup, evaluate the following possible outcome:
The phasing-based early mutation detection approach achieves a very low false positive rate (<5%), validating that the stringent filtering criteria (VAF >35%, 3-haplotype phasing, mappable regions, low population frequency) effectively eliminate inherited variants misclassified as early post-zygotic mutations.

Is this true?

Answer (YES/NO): NO